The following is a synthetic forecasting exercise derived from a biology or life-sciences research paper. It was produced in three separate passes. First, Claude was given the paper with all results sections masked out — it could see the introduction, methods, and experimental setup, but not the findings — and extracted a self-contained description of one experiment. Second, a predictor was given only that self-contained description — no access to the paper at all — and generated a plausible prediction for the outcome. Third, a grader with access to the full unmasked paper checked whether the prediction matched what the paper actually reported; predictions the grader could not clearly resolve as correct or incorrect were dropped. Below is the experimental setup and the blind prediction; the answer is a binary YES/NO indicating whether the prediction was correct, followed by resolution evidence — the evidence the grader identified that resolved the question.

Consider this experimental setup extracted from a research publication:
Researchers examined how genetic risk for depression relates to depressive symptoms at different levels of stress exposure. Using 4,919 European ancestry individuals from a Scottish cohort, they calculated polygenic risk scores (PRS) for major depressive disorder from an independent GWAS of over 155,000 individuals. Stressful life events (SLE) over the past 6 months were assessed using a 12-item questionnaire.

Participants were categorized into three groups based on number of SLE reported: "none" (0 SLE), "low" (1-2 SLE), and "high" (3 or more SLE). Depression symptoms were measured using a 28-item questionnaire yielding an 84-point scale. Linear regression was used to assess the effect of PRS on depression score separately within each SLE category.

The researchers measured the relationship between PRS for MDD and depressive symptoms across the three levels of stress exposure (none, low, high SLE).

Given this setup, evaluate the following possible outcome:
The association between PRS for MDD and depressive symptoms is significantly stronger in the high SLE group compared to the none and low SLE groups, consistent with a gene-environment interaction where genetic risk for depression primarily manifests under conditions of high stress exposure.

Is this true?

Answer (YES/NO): YES